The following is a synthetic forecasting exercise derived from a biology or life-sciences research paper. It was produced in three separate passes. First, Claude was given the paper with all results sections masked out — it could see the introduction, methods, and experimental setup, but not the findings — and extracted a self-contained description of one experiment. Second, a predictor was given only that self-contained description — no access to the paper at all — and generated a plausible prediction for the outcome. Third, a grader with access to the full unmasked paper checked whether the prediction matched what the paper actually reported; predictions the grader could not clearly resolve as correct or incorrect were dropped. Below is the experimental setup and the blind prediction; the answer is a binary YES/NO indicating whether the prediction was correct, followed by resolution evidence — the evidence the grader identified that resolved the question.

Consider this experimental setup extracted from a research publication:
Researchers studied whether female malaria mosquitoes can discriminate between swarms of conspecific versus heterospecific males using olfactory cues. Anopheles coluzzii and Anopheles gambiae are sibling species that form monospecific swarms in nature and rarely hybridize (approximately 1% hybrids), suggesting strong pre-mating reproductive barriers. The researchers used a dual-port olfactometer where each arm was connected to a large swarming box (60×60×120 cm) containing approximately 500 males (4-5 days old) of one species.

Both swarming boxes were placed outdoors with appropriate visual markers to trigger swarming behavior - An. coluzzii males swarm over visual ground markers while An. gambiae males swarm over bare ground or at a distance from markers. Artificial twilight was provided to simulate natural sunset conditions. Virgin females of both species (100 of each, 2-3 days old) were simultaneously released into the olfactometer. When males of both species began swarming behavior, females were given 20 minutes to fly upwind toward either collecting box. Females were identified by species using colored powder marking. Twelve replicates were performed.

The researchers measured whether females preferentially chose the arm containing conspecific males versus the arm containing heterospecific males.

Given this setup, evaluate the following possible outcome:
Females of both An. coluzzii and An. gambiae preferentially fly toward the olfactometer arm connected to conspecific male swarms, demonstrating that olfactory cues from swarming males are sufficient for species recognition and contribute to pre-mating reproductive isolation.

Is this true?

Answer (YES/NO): NO